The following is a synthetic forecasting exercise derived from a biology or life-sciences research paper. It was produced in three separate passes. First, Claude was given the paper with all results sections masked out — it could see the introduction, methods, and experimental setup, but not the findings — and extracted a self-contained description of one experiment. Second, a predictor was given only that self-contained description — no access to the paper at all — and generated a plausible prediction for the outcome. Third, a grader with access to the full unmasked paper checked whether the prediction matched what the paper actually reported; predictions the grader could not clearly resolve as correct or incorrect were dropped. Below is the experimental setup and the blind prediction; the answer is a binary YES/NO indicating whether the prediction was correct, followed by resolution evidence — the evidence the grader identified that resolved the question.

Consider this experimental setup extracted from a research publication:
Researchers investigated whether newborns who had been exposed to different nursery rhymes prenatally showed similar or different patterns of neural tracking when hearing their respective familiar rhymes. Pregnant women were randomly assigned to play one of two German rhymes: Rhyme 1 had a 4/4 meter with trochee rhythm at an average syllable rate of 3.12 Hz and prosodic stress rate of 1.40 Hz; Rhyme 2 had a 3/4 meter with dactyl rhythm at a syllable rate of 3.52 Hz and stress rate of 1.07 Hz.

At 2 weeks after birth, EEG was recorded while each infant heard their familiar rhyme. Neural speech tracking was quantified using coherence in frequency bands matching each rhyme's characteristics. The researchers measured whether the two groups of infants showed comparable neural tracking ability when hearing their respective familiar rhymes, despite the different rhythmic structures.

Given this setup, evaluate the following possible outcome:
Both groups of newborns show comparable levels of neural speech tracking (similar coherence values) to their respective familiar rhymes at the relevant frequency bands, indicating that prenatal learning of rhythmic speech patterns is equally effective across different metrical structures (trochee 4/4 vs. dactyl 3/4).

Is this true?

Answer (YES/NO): YES